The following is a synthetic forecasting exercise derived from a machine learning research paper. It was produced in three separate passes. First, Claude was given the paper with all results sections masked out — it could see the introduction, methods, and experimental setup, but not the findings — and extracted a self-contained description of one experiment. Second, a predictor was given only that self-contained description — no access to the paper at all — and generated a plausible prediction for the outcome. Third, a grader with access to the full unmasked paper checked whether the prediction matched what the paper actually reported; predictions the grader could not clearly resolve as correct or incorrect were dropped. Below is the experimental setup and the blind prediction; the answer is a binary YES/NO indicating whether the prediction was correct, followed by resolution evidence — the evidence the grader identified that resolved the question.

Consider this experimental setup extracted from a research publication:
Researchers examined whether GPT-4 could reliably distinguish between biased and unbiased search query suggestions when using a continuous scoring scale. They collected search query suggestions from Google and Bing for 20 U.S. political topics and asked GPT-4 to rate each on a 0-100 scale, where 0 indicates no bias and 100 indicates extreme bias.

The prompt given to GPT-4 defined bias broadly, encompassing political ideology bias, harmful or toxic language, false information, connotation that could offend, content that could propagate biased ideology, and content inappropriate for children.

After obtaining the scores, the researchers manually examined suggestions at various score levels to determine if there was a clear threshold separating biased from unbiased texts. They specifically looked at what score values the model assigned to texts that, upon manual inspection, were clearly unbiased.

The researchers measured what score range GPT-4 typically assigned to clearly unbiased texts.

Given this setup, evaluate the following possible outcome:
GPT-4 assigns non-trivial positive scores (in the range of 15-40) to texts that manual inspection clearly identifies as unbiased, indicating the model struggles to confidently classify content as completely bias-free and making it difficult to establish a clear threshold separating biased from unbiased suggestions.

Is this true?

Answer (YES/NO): NO